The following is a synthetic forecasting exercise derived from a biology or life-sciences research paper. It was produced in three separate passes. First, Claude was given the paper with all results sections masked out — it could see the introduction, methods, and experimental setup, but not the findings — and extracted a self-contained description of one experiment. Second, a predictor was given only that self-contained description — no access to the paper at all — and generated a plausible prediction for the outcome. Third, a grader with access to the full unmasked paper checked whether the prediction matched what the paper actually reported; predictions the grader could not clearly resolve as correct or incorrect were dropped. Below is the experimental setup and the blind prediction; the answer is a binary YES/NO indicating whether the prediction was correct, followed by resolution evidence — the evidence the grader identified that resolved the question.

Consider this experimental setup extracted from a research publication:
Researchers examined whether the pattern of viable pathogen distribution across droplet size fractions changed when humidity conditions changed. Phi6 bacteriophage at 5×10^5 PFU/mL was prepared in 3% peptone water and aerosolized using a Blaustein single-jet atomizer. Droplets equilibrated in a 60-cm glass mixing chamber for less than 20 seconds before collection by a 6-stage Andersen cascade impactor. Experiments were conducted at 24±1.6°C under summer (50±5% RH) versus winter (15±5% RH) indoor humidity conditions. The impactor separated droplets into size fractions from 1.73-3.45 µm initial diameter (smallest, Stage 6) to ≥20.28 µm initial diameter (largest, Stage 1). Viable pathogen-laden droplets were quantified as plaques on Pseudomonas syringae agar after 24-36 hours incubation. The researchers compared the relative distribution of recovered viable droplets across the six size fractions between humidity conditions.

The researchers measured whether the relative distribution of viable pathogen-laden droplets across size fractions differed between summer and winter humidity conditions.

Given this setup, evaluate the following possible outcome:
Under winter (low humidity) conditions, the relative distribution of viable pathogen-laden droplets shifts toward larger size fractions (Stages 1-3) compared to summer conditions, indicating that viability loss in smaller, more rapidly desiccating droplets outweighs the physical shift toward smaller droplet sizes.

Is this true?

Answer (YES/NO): NO